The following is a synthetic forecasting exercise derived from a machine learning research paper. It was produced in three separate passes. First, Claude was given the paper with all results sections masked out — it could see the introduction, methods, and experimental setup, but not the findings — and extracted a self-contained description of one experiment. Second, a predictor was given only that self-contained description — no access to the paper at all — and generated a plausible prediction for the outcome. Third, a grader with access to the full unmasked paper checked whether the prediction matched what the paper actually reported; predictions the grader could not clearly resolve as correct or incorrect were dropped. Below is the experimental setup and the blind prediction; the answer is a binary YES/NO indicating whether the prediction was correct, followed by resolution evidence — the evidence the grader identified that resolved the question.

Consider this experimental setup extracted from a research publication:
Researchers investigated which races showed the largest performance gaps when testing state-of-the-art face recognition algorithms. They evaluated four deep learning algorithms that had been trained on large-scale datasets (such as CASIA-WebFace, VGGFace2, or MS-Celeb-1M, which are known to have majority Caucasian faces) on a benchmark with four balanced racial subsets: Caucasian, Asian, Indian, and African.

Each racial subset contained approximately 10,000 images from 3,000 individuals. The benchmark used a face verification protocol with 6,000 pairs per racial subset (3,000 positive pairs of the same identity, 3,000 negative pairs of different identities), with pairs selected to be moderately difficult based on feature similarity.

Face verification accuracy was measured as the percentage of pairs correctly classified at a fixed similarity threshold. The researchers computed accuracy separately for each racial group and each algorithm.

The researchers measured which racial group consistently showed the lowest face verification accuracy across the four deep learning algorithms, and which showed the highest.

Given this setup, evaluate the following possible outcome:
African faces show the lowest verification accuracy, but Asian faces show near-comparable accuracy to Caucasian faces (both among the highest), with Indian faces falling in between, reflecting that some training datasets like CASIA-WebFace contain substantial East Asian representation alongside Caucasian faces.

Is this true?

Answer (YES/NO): NO